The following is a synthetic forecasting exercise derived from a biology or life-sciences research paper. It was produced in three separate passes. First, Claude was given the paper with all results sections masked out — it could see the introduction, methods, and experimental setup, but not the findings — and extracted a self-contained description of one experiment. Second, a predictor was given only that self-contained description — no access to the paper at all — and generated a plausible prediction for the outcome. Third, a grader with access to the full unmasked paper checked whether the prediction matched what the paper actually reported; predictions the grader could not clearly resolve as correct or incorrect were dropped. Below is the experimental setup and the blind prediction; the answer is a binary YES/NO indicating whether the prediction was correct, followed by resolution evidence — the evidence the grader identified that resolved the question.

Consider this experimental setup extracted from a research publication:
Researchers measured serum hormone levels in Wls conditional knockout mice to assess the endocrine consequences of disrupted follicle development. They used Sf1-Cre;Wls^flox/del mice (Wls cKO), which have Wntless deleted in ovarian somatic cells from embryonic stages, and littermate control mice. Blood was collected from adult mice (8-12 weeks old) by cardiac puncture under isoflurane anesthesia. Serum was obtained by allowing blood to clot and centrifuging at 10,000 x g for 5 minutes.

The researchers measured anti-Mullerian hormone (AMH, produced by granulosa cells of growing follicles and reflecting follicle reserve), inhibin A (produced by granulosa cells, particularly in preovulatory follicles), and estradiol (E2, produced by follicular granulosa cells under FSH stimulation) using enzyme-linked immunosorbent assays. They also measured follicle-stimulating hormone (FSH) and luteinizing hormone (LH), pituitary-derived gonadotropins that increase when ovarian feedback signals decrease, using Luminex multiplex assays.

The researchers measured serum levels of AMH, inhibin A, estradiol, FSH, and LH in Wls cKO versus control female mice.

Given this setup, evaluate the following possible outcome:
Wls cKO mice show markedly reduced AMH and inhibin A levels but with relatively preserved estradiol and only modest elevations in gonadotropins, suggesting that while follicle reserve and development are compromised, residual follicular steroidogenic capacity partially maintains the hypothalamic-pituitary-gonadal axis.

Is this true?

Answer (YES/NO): NO